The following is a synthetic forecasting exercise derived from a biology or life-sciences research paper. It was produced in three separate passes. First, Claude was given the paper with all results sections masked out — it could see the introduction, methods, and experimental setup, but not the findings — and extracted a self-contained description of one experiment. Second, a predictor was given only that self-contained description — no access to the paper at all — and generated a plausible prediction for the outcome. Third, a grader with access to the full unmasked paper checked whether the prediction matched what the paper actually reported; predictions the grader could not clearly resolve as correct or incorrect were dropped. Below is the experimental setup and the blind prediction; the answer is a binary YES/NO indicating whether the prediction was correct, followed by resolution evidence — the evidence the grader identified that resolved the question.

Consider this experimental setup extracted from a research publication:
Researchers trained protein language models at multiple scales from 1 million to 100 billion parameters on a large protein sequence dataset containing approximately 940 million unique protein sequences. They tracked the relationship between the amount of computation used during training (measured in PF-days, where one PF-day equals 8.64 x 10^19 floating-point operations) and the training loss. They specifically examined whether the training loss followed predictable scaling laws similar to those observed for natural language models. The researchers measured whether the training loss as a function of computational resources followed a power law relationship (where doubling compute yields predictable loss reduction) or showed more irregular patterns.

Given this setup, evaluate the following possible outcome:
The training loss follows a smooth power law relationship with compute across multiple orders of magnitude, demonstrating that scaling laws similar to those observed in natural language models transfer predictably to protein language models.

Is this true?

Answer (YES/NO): YES